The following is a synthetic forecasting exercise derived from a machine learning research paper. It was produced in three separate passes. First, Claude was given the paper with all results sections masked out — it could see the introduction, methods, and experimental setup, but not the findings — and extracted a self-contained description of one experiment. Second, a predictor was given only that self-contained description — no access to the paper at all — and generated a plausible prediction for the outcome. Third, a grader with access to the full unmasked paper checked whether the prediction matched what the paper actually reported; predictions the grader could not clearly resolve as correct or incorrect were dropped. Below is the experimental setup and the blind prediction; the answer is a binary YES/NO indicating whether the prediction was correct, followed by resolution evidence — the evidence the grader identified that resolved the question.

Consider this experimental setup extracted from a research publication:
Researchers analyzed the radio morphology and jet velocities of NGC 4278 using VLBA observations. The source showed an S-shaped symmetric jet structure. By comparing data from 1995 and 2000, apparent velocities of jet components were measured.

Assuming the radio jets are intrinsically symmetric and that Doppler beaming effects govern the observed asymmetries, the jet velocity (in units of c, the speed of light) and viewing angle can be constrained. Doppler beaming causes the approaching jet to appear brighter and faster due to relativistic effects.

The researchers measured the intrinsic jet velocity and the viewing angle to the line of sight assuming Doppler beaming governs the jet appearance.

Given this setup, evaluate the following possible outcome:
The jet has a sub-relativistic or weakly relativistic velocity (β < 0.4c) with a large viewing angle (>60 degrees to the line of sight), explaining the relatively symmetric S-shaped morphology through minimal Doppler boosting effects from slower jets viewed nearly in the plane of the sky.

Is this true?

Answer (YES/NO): NO